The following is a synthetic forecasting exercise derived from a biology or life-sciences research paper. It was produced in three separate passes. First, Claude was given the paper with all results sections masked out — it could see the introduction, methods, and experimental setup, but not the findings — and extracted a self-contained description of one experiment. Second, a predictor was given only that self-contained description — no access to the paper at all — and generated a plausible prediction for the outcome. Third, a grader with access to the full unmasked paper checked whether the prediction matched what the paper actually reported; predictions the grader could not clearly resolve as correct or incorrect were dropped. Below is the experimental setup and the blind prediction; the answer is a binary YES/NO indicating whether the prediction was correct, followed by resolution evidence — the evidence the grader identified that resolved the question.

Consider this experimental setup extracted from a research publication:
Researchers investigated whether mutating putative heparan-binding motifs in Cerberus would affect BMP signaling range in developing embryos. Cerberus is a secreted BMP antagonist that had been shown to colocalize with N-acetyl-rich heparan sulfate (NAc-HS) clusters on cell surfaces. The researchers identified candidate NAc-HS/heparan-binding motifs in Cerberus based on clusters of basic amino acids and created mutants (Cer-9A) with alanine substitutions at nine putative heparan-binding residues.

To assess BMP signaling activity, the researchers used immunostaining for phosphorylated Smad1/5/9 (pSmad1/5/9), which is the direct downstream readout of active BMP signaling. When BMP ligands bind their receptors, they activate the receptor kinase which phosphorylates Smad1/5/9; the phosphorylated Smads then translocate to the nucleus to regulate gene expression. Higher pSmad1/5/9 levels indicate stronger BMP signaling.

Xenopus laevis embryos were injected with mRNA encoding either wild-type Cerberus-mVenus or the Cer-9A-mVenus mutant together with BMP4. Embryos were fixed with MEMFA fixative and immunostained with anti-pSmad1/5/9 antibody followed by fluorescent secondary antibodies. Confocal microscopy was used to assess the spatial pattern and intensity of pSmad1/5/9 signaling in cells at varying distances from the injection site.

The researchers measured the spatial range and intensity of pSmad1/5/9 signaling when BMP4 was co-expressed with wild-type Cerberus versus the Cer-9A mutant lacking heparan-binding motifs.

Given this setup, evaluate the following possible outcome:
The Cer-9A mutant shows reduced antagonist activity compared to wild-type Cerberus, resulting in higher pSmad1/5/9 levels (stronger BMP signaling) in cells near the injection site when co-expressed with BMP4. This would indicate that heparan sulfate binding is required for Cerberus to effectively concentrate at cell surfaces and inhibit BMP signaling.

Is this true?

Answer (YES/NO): NO